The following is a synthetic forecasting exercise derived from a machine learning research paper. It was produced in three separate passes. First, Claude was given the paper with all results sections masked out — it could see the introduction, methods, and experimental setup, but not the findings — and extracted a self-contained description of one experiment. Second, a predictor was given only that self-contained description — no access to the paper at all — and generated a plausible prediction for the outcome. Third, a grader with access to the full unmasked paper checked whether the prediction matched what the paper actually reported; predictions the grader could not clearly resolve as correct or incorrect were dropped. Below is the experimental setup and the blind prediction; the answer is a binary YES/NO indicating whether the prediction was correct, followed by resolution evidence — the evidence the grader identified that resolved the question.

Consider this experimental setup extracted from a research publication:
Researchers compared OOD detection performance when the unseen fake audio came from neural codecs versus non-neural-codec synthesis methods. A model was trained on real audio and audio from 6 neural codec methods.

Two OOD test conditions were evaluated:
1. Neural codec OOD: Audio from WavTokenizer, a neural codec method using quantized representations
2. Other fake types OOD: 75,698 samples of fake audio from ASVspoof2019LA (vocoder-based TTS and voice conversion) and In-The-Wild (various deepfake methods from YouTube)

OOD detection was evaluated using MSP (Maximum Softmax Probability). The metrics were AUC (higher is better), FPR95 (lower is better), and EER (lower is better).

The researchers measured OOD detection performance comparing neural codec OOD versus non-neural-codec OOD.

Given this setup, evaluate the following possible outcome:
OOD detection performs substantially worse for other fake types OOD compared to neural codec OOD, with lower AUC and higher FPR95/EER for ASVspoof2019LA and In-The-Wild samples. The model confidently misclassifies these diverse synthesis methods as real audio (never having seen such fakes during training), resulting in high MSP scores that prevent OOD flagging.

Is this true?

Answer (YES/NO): NO